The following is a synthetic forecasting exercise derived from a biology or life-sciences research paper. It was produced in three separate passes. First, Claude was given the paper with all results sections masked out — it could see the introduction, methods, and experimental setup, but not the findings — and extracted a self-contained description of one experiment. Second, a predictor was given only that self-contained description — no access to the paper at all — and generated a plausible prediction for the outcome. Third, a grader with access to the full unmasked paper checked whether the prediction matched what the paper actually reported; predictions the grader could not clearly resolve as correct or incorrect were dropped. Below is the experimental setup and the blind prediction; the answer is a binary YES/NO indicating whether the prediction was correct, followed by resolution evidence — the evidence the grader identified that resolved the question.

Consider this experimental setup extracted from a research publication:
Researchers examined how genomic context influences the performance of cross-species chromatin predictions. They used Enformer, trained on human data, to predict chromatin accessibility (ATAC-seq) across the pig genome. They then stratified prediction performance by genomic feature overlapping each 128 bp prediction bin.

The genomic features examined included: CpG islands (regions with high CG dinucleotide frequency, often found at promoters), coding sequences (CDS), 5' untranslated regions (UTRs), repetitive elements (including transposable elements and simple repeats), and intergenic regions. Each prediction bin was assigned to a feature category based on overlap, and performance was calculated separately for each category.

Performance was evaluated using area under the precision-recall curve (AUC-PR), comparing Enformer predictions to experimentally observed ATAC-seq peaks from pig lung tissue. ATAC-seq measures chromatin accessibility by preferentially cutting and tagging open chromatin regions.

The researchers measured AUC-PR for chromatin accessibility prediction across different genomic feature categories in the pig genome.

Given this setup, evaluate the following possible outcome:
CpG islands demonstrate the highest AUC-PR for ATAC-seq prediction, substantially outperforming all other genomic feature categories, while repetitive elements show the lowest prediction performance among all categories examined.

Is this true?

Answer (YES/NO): NO